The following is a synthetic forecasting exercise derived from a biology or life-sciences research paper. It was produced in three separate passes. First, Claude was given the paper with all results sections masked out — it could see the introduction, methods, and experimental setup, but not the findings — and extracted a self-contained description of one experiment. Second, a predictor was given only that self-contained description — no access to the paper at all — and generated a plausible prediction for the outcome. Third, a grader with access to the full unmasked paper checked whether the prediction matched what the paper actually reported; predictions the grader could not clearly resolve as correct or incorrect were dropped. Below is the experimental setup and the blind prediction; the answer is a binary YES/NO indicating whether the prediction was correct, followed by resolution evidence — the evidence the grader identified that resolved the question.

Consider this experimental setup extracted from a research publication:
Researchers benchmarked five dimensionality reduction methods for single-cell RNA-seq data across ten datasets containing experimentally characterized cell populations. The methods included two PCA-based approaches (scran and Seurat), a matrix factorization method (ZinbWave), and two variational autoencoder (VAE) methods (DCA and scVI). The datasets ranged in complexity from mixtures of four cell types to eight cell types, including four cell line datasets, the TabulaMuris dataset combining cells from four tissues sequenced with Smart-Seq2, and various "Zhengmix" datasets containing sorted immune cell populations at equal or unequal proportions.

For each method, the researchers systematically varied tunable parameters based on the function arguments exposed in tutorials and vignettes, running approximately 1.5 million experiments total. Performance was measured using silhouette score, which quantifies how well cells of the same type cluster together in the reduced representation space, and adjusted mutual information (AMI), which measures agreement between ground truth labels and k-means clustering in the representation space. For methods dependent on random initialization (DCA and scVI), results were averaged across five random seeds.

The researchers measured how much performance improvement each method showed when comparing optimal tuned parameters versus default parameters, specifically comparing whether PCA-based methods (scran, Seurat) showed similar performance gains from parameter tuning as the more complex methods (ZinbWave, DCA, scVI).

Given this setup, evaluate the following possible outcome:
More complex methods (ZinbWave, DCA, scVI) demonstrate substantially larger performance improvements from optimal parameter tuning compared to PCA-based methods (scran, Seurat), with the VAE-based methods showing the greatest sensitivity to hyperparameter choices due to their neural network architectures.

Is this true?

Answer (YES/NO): YES